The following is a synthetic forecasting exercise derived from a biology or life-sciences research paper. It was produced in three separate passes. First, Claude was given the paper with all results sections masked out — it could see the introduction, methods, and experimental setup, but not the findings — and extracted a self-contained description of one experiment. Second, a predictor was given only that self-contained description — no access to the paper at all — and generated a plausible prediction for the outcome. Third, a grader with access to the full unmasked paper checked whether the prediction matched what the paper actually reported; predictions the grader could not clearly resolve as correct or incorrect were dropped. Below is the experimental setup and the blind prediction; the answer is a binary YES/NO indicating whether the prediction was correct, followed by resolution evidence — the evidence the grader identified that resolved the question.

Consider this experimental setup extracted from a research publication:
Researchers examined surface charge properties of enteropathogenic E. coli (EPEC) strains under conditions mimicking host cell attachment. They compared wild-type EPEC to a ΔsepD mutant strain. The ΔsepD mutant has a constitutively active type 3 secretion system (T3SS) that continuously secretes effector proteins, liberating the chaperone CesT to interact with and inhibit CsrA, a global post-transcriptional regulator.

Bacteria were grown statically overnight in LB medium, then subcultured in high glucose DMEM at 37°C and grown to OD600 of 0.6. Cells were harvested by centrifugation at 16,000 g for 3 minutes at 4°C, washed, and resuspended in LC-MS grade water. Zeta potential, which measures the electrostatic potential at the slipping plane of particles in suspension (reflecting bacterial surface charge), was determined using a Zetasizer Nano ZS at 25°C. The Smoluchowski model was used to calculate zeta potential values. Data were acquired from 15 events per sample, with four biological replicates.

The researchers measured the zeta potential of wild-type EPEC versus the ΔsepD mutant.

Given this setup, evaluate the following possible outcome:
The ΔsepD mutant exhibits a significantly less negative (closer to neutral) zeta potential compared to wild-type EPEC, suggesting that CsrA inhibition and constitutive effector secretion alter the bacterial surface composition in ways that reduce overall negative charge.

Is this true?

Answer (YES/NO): NO